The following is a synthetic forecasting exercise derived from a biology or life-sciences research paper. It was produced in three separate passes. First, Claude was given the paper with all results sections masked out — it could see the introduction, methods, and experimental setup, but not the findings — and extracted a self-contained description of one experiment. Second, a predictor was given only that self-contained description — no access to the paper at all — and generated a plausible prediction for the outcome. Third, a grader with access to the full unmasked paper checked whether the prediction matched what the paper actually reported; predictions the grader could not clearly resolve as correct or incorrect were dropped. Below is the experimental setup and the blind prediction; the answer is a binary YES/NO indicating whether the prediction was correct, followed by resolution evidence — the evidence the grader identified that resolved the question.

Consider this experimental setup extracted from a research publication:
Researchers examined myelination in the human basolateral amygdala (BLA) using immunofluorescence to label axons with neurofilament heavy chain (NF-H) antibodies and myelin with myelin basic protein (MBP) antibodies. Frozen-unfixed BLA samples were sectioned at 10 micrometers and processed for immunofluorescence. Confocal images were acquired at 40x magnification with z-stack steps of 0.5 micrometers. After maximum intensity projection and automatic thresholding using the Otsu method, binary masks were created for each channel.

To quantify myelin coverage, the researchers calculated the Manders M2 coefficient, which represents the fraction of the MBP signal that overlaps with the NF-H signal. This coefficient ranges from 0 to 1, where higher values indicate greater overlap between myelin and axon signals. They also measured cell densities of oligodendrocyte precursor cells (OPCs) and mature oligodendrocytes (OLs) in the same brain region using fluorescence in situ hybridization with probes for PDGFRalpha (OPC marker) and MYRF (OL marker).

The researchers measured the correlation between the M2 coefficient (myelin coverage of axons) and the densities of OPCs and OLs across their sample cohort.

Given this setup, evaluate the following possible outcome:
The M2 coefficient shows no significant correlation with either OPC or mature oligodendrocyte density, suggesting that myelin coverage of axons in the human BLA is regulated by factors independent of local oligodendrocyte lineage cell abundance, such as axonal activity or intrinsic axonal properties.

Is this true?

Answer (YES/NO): NO